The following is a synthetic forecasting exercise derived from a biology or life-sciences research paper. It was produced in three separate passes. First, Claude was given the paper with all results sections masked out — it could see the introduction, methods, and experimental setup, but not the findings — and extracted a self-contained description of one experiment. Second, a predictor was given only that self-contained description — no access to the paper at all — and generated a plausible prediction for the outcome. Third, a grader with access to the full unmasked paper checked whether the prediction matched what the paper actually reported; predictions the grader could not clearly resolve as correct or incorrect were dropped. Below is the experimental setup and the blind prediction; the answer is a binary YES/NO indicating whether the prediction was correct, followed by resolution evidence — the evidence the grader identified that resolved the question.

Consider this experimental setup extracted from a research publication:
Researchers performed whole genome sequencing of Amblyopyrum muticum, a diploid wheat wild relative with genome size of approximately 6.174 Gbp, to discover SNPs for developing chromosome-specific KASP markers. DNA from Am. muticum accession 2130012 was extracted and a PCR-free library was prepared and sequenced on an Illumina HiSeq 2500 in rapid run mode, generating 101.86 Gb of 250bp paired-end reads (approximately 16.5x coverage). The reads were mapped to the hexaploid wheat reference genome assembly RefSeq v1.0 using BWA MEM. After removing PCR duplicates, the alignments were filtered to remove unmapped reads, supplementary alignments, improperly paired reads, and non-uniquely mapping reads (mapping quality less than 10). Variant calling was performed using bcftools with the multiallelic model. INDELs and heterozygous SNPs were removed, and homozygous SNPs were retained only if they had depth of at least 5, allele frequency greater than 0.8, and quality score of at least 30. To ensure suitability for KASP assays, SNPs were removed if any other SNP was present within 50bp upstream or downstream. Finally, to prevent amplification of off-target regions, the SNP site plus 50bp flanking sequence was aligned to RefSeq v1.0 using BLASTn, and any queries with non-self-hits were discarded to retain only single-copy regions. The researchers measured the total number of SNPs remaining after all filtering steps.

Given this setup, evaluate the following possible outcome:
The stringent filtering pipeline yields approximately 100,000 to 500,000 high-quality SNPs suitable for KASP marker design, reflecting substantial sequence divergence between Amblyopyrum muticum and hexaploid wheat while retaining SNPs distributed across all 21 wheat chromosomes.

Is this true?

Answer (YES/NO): NO